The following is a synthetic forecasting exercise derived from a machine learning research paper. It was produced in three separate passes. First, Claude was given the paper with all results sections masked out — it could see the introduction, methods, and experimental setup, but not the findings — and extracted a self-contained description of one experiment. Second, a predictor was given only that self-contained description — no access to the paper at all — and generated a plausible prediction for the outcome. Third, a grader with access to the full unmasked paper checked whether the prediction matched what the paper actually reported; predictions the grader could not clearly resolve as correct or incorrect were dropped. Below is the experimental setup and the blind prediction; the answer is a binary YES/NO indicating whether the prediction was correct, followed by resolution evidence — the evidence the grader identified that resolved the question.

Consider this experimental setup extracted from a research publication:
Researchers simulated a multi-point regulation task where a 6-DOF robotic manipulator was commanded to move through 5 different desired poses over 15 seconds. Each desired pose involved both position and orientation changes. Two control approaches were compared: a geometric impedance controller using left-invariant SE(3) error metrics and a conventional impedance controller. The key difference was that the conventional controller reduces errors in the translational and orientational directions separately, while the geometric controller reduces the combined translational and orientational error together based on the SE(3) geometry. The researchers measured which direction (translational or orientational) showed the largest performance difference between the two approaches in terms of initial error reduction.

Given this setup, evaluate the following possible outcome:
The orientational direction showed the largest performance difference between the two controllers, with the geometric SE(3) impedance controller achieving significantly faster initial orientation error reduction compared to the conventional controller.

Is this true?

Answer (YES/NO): YES